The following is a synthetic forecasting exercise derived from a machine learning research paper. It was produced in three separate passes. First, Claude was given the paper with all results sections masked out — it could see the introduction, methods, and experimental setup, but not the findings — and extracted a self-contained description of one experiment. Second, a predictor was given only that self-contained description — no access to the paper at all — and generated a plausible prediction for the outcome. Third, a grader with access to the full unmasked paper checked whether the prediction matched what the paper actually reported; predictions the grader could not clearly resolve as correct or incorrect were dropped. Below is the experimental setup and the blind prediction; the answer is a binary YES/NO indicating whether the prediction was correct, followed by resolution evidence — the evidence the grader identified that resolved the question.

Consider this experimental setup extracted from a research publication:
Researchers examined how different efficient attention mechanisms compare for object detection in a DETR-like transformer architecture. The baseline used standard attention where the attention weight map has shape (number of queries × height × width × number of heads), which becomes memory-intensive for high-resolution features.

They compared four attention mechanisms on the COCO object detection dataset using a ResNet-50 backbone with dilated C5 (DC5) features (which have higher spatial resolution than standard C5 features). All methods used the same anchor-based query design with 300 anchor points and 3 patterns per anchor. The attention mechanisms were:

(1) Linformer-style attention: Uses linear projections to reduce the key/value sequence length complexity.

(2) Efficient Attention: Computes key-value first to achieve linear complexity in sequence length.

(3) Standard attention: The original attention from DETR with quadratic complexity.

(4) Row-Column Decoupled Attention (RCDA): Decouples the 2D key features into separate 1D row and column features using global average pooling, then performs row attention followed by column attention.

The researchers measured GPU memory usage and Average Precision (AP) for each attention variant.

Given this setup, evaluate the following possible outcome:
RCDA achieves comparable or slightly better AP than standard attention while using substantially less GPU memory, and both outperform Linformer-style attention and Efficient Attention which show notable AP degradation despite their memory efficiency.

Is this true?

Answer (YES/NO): YES